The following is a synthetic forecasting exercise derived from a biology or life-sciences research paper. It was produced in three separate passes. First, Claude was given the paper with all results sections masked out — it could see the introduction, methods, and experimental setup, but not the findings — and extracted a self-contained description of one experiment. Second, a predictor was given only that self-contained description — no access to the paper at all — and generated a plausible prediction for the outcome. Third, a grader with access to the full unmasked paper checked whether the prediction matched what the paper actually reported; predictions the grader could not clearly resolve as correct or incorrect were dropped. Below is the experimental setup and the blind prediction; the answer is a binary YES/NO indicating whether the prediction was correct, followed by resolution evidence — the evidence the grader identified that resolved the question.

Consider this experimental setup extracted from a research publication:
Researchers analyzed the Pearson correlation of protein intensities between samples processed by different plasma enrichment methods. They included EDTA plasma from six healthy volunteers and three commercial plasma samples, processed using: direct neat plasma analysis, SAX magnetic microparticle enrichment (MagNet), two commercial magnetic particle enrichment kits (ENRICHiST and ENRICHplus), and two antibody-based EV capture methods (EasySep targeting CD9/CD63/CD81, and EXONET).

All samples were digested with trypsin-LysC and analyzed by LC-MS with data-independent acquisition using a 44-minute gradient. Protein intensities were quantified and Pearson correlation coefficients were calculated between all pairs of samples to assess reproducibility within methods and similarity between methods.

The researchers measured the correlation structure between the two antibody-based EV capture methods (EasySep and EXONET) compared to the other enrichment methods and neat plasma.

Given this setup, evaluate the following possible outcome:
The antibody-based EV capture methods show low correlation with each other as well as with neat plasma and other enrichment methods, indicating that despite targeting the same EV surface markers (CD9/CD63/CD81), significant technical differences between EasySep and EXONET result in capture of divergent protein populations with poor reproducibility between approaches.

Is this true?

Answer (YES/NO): NO